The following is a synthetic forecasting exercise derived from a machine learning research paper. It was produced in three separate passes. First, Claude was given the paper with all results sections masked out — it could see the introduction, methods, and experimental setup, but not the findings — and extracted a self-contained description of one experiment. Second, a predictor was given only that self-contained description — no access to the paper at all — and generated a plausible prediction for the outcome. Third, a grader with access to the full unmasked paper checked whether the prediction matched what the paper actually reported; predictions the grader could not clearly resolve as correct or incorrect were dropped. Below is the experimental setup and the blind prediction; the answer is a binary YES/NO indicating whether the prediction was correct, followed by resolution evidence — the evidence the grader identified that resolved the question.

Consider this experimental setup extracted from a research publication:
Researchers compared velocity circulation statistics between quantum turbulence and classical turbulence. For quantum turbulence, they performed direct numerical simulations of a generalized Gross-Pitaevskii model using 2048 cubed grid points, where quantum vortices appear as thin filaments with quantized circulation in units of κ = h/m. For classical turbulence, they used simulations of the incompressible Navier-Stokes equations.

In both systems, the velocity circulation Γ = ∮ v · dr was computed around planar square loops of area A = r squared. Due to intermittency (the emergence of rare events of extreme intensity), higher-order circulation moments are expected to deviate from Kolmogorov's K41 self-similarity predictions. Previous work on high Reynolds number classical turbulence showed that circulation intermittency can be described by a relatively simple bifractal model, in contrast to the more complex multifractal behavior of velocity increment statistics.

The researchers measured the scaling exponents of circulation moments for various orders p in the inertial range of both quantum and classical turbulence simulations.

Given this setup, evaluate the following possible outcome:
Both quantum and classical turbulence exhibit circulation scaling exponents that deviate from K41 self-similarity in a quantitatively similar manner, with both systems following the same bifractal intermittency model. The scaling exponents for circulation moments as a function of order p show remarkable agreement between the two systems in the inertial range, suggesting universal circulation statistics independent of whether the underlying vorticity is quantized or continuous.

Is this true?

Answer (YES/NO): YES